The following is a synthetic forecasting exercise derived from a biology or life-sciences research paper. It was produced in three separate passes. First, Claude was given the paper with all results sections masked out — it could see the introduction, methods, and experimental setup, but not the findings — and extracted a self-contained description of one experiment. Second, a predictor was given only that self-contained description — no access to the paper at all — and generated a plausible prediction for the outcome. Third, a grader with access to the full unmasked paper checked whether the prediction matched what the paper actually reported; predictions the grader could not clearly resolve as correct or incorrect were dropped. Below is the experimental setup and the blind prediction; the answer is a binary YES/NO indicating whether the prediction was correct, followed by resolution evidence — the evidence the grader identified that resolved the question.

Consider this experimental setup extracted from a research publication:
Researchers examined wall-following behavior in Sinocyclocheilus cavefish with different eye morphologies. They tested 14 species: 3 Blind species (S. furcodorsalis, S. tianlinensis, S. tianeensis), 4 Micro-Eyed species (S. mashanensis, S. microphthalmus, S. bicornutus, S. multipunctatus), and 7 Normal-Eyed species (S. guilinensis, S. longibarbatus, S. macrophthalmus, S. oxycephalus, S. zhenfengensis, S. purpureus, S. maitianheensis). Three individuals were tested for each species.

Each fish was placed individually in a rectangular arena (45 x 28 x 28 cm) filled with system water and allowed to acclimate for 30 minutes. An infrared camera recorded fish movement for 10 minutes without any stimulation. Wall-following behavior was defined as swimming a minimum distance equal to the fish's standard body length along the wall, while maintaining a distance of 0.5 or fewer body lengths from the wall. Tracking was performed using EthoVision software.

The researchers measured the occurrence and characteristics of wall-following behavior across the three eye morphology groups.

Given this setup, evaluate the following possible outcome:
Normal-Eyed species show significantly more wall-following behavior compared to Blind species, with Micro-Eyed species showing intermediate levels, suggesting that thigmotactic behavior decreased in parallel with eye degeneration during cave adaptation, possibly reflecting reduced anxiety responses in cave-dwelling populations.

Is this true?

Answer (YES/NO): NO